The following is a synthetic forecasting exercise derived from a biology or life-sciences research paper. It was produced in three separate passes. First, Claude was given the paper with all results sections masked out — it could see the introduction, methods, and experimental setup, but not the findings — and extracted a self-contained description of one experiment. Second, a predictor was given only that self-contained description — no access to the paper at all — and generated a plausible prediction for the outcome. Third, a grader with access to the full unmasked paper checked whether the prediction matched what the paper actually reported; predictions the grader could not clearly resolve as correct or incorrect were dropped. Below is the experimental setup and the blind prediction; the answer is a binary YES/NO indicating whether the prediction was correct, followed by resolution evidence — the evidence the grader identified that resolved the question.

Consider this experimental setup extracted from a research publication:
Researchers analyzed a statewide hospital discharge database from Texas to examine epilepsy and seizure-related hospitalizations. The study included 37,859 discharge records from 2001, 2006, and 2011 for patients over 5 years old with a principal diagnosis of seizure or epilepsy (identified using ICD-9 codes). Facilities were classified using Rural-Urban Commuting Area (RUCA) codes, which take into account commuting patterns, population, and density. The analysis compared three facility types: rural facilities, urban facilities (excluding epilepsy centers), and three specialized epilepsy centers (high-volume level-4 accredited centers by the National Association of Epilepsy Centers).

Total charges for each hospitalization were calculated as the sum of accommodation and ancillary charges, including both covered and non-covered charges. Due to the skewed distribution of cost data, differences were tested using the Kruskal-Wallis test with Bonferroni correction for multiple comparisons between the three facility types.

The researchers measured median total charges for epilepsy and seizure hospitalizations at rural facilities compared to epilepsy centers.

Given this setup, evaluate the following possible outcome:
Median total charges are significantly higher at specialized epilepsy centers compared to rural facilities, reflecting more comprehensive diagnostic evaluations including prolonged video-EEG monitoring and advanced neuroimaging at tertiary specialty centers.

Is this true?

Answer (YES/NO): YES